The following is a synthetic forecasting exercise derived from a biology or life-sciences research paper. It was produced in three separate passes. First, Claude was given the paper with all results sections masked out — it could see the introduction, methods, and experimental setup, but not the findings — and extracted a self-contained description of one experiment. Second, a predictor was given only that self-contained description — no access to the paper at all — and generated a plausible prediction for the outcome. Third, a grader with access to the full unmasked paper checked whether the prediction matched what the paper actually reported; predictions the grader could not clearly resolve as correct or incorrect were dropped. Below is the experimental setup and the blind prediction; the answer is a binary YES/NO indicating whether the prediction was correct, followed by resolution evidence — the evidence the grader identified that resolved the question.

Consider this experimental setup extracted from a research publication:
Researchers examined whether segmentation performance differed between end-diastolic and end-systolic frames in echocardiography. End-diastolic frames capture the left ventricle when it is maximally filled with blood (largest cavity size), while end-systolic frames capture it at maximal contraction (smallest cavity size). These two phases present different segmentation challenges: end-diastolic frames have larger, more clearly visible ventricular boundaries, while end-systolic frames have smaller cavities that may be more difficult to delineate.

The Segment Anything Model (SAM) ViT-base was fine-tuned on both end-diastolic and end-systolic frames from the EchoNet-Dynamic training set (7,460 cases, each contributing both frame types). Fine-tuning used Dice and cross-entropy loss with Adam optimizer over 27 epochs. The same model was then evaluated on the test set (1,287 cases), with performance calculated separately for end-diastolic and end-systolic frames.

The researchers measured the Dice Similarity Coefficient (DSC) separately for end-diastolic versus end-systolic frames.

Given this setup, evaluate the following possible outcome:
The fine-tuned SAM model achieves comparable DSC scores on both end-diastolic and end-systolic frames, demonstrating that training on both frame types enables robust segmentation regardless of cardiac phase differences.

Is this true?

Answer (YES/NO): NO